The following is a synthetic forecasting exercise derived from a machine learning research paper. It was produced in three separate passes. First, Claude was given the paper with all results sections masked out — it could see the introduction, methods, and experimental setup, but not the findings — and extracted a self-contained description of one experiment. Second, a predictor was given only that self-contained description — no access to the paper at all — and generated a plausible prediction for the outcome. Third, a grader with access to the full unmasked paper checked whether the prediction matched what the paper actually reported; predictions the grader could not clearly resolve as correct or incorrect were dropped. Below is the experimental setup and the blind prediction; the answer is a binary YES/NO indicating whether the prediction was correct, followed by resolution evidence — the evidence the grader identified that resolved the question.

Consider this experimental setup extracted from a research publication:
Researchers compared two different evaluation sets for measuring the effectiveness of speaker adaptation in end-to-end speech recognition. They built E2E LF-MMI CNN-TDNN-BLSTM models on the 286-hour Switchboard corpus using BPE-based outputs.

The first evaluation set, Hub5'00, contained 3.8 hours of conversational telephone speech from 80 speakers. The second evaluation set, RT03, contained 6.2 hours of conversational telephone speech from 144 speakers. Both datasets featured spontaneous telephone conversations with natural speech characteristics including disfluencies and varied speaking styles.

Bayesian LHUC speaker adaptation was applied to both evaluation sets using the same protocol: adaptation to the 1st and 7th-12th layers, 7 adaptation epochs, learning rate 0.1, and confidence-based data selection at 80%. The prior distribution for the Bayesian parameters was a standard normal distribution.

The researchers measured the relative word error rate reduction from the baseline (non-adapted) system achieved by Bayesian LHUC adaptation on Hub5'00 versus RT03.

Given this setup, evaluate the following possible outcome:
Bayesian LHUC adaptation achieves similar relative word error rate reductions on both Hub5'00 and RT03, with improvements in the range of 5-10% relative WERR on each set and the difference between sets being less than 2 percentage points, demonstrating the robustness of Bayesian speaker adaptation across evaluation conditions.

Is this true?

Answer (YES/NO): NO